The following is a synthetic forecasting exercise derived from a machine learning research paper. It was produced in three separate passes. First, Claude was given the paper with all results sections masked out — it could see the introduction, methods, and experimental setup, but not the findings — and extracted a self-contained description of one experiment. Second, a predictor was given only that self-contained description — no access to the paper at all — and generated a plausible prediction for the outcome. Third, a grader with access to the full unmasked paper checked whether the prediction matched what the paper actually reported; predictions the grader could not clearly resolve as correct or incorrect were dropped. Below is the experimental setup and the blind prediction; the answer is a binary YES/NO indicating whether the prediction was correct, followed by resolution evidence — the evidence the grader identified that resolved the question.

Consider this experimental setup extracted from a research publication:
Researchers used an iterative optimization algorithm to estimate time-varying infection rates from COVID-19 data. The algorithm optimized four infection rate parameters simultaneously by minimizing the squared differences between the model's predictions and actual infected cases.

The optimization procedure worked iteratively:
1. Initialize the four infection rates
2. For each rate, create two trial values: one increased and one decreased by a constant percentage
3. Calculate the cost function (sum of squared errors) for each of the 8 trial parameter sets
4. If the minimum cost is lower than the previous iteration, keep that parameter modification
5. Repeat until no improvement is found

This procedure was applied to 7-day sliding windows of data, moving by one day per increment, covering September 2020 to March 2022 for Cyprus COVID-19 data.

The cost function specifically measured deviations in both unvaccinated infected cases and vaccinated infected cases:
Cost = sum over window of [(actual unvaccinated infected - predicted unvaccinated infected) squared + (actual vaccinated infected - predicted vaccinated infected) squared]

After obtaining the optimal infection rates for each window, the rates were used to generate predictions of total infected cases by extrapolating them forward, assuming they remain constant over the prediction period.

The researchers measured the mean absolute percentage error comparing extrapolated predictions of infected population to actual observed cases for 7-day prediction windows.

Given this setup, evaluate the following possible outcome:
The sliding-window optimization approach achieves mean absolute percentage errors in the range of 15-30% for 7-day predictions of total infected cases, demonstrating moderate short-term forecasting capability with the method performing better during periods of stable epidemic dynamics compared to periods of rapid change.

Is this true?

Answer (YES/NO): NO